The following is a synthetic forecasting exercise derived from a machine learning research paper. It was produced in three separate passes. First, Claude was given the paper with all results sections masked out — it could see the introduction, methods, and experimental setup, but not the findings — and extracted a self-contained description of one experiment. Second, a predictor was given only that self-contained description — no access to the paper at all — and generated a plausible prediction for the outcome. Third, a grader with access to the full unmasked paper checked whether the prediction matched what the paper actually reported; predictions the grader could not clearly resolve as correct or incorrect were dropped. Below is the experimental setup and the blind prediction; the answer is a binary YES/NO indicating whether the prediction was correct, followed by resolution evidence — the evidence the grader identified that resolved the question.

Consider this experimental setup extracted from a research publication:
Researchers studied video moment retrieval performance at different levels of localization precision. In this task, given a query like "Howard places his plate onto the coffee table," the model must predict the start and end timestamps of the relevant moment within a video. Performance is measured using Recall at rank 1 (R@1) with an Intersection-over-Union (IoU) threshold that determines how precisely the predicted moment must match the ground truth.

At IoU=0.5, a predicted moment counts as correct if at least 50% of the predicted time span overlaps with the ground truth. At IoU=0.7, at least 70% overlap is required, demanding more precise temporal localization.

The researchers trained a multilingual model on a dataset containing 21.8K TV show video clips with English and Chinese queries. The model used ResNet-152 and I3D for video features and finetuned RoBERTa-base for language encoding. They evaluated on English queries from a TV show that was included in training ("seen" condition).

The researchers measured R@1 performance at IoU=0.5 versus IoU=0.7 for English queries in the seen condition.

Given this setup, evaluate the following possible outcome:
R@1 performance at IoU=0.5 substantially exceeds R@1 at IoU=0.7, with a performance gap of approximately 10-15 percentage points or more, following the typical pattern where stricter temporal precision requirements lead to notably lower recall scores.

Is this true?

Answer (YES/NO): NO